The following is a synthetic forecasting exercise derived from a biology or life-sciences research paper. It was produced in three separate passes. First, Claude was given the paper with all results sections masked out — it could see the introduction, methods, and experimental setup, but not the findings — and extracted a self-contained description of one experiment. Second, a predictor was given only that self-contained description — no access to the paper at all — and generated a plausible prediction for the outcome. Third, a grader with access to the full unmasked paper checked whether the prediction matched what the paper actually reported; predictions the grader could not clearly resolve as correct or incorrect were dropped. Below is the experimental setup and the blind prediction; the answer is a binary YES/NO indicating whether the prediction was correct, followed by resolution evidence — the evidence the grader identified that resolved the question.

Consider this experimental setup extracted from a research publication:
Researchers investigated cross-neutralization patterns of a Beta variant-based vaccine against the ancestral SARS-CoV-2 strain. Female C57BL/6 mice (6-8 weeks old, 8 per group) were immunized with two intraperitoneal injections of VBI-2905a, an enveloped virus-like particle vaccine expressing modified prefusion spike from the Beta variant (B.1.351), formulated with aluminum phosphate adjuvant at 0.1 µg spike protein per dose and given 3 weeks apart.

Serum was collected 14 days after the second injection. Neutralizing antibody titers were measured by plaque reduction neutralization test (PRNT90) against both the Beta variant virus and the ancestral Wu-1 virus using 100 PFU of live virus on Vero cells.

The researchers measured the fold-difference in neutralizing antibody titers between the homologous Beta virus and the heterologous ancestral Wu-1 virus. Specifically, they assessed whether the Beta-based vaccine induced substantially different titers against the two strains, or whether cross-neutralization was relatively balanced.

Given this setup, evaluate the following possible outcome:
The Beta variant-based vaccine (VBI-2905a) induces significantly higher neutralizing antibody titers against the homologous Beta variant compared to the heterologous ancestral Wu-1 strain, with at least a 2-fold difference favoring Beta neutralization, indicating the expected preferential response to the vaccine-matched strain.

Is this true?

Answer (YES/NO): NO